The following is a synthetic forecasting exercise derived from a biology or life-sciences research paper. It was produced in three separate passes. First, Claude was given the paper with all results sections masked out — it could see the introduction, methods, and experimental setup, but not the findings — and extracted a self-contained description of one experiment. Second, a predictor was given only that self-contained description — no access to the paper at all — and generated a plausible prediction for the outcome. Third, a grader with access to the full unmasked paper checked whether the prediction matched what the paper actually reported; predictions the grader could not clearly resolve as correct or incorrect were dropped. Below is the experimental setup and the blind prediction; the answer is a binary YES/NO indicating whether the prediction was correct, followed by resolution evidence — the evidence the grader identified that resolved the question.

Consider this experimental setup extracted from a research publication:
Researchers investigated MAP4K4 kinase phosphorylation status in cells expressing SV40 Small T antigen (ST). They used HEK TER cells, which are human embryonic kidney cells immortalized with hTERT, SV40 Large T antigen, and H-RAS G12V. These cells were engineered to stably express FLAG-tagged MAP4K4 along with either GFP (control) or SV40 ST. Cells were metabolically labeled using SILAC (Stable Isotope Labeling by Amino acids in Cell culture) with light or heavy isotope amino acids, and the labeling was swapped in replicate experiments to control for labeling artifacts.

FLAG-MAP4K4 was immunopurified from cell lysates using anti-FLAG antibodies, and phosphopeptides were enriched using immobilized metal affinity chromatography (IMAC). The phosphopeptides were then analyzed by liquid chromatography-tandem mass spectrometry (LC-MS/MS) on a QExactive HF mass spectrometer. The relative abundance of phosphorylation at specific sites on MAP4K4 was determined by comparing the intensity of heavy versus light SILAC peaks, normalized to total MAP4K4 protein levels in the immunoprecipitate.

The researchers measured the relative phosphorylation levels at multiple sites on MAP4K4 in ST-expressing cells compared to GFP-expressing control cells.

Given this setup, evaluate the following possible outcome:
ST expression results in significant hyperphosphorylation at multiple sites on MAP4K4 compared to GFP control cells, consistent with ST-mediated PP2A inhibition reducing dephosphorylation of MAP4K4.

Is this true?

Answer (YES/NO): NO